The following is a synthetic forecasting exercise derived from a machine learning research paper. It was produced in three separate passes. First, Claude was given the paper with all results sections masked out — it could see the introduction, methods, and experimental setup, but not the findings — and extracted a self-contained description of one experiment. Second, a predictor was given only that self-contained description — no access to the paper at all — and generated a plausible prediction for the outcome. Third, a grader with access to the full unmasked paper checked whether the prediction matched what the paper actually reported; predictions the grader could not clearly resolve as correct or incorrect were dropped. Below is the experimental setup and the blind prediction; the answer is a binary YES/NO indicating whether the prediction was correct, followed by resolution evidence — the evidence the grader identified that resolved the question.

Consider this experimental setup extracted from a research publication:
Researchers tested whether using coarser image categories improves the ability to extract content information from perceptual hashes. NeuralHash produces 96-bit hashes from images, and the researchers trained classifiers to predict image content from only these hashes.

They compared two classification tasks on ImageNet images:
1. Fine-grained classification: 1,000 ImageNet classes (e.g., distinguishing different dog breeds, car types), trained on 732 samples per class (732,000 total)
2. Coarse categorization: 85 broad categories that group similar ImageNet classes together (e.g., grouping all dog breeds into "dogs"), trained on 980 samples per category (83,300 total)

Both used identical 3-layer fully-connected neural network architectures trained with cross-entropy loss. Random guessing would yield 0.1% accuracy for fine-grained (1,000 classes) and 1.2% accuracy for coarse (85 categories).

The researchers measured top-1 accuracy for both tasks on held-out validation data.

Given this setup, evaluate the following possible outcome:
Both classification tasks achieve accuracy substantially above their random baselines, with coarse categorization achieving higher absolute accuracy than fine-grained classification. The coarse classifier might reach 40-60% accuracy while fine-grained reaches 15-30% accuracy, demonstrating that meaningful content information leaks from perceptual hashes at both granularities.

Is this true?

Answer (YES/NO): NO